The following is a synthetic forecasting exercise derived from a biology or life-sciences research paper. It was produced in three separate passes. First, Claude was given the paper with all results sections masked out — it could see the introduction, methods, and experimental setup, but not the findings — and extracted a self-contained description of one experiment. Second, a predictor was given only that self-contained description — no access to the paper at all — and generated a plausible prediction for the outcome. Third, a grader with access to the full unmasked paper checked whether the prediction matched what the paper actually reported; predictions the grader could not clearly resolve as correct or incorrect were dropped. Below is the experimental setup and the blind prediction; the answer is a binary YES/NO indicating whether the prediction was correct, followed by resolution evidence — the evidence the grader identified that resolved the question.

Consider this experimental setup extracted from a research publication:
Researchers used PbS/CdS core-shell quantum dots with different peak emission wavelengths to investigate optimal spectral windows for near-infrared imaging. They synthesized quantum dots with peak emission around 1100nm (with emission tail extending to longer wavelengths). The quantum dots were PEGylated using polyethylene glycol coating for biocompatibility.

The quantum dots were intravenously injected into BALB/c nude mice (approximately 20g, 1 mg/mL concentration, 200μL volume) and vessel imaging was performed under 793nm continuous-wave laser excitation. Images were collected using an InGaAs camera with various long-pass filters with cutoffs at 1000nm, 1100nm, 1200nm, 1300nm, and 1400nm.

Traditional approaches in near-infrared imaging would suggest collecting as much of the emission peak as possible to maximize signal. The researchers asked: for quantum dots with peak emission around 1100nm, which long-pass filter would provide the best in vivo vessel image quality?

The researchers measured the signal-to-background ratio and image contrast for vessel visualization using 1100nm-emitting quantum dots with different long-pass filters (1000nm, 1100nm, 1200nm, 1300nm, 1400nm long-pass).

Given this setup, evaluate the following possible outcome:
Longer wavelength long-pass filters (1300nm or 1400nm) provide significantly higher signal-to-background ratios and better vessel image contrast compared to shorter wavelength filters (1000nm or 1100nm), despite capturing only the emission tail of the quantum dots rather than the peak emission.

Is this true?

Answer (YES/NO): NO